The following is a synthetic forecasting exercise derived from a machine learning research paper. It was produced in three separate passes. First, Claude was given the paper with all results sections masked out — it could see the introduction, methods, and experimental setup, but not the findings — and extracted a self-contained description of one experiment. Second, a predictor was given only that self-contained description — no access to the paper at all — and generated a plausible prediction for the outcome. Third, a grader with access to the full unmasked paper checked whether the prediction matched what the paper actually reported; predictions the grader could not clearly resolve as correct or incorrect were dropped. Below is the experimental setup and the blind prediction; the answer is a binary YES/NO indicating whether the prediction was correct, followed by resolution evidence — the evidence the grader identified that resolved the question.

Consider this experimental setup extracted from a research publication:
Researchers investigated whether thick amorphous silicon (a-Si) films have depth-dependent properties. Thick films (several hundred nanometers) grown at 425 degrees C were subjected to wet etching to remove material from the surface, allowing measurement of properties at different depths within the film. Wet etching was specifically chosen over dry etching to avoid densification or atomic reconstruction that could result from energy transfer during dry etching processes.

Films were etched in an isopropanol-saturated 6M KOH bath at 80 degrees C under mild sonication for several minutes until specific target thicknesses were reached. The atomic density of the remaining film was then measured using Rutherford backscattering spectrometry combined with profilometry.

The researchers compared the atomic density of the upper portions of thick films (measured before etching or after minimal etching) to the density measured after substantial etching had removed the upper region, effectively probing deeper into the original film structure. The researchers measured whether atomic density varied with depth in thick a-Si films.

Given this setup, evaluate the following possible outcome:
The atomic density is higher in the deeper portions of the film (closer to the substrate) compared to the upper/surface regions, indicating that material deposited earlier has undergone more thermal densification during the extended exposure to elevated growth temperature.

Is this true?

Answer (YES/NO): NO